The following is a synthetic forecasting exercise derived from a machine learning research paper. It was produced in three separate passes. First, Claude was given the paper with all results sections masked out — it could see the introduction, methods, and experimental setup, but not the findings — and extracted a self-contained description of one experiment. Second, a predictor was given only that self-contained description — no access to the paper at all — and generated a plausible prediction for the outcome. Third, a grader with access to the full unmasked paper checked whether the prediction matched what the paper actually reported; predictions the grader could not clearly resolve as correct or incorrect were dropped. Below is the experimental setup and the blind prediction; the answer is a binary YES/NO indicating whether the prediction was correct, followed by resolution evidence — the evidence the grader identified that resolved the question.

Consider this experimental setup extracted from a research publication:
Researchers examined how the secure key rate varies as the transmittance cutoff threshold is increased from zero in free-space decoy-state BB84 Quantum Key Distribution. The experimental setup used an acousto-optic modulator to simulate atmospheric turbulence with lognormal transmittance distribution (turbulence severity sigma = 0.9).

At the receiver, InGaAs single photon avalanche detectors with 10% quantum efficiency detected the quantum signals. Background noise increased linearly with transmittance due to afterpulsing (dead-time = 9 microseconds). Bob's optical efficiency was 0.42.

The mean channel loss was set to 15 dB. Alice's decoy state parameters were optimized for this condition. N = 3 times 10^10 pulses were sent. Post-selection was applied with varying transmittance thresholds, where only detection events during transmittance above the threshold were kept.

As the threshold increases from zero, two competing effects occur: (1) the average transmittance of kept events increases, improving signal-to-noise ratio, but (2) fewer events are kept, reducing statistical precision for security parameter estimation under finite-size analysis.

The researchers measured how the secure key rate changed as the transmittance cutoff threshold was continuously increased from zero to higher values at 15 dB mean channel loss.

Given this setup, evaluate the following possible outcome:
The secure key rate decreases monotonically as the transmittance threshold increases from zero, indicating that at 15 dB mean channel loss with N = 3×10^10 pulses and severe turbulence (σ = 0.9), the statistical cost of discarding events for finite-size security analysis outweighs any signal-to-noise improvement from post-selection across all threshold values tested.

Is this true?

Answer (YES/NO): NO